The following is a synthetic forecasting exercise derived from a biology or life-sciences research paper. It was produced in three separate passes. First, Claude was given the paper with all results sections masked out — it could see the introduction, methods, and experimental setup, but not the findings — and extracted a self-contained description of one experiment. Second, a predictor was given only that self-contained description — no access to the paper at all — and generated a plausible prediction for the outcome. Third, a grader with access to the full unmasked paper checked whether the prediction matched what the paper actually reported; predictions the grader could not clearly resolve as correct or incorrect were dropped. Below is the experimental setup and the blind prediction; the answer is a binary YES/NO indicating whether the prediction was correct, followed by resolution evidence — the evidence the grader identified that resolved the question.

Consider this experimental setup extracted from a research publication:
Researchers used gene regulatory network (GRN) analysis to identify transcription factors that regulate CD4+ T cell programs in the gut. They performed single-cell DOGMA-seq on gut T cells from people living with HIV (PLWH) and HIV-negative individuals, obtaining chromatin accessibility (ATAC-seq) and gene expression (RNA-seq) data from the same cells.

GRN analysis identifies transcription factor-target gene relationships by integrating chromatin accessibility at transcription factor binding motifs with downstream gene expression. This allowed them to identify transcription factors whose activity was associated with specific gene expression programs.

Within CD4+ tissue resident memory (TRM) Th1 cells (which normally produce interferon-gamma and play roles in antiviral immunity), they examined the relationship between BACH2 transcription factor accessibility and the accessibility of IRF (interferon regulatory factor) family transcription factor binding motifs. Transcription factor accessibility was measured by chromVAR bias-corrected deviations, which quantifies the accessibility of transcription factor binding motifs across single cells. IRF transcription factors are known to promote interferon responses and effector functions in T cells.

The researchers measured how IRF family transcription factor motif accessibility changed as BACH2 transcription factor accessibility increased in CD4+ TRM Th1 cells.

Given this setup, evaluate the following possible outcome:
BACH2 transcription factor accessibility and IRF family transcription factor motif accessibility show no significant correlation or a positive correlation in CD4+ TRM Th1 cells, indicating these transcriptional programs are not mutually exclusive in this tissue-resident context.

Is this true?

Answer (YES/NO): NO